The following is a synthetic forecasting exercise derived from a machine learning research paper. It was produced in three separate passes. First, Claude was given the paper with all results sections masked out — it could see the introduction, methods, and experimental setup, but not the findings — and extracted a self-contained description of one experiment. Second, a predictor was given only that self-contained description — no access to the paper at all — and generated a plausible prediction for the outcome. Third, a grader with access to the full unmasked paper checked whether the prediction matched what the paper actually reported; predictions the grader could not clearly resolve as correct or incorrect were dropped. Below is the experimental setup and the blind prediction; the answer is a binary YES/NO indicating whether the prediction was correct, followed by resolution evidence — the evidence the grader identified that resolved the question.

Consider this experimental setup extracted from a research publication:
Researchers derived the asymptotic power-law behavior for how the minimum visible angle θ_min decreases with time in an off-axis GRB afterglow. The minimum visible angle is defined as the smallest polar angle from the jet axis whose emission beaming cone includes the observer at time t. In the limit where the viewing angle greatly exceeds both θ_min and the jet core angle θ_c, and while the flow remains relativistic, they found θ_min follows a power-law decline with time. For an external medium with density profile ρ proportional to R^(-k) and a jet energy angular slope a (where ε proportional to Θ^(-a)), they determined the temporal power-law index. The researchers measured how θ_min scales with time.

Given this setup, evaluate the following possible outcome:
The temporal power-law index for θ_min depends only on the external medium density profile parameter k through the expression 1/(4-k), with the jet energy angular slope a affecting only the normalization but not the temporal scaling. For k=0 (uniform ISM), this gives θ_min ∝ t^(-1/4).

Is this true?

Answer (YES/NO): NO